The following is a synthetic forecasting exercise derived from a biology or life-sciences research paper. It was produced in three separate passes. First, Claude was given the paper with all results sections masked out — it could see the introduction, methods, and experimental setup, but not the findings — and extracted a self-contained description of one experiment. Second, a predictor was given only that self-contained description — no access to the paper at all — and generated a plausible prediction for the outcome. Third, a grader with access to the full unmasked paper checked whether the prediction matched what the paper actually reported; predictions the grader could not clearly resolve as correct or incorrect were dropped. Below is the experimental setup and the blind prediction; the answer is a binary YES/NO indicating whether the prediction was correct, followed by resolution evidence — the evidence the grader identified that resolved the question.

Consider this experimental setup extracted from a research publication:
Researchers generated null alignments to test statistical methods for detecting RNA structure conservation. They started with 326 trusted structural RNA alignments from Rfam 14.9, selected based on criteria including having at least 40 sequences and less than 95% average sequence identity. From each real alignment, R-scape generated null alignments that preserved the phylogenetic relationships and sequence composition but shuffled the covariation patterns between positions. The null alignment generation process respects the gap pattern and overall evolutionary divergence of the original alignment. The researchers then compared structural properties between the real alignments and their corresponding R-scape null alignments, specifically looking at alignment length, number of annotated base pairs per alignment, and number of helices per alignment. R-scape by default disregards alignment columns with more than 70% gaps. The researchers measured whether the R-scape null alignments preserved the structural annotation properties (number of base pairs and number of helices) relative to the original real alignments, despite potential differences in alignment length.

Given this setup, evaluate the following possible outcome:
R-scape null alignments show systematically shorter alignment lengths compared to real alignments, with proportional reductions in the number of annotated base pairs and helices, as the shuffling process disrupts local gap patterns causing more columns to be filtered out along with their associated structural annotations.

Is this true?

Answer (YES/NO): NO